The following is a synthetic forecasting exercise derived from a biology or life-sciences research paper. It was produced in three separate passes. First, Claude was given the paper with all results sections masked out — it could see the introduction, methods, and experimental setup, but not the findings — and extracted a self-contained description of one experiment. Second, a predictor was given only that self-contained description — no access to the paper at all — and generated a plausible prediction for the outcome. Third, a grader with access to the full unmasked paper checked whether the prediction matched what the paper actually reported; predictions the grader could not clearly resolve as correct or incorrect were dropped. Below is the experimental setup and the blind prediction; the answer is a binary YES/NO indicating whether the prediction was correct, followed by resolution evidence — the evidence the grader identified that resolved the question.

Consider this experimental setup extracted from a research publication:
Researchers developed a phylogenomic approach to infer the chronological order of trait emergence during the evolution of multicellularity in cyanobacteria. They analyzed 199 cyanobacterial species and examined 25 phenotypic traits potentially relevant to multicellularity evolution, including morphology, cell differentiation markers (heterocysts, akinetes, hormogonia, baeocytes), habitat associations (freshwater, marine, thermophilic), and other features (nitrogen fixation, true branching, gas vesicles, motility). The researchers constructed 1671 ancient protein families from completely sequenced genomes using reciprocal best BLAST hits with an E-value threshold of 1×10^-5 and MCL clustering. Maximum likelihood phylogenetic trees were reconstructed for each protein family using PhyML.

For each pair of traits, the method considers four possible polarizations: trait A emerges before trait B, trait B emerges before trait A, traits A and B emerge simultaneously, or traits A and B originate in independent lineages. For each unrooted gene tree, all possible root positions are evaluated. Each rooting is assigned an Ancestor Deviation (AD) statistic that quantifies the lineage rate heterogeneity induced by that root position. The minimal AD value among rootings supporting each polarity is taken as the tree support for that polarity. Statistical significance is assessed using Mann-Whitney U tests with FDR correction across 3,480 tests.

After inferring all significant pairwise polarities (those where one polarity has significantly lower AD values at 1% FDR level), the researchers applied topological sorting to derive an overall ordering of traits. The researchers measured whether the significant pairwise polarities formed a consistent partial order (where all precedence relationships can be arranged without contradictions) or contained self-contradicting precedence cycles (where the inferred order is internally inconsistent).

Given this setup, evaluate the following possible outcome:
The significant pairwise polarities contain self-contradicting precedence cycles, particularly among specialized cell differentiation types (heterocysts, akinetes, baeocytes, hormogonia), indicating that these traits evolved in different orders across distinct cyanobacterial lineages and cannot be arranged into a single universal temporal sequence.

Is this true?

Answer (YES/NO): NO